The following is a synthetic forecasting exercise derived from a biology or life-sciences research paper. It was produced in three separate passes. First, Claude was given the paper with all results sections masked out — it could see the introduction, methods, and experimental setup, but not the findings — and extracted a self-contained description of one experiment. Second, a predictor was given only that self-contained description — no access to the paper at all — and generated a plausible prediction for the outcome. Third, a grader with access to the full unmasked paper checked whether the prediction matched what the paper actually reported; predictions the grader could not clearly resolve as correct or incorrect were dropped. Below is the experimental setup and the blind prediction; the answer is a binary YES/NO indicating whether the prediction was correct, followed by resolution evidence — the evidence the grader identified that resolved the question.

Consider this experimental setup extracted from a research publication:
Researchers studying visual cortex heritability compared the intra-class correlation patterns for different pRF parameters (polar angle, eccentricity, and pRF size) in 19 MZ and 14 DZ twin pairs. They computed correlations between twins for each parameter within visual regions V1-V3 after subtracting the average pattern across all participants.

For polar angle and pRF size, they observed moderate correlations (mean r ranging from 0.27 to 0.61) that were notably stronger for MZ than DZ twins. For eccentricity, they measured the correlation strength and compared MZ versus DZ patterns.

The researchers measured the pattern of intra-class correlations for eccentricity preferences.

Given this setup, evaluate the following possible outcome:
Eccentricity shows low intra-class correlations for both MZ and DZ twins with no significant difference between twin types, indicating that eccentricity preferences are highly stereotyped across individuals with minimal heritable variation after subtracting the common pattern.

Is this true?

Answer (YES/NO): NO